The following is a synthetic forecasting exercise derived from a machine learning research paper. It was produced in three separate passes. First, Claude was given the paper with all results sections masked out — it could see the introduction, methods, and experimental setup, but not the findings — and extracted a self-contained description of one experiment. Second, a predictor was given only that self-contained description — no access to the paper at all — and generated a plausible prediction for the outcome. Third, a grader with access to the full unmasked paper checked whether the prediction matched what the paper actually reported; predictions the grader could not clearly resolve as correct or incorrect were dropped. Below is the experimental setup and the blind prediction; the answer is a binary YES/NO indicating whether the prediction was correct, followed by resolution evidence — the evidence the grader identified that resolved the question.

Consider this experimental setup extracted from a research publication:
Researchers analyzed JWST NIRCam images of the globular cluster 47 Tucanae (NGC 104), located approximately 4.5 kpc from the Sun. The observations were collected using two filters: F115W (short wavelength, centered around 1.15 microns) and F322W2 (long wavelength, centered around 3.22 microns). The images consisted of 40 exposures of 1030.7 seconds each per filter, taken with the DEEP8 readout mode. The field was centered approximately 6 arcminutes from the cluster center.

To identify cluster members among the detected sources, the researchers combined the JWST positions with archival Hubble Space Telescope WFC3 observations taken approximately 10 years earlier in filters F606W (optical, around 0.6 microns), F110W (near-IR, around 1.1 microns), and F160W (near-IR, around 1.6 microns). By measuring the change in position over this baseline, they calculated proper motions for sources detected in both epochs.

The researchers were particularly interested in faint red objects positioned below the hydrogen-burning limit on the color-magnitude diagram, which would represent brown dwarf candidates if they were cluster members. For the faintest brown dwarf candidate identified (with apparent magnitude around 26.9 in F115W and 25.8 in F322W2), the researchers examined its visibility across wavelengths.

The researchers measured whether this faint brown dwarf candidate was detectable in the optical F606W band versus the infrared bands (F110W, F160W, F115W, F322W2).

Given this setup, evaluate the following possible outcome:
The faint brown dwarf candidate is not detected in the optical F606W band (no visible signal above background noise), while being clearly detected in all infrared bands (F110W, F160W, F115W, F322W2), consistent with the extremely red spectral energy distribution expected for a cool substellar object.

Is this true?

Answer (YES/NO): YES